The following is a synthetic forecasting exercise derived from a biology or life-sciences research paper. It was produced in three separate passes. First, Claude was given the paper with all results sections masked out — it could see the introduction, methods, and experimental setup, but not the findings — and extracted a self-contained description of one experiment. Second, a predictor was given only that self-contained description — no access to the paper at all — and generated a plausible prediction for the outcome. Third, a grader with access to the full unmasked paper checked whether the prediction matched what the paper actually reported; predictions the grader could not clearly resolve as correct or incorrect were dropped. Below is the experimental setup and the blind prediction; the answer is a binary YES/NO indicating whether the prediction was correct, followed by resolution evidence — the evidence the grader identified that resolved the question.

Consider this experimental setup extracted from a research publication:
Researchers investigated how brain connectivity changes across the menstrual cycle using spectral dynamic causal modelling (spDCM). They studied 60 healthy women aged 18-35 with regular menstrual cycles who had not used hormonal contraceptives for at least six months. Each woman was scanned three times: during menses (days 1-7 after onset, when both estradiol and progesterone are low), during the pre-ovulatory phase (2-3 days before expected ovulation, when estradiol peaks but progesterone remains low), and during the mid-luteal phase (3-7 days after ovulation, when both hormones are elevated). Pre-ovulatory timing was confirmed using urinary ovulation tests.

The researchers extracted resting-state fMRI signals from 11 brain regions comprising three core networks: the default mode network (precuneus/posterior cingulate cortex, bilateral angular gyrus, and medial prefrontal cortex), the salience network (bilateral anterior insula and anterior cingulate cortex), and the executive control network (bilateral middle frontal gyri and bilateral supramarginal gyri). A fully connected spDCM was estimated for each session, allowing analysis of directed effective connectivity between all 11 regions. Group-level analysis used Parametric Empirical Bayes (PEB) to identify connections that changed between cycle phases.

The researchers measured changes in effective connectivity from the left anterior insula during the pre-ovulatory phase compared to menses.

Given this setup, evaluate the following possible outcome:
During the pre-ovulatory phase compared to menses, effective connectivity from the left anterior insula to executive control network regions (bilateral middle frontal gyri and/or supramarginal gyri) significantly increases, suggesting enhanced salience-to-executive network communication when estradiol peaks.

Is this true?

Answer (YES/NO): YES